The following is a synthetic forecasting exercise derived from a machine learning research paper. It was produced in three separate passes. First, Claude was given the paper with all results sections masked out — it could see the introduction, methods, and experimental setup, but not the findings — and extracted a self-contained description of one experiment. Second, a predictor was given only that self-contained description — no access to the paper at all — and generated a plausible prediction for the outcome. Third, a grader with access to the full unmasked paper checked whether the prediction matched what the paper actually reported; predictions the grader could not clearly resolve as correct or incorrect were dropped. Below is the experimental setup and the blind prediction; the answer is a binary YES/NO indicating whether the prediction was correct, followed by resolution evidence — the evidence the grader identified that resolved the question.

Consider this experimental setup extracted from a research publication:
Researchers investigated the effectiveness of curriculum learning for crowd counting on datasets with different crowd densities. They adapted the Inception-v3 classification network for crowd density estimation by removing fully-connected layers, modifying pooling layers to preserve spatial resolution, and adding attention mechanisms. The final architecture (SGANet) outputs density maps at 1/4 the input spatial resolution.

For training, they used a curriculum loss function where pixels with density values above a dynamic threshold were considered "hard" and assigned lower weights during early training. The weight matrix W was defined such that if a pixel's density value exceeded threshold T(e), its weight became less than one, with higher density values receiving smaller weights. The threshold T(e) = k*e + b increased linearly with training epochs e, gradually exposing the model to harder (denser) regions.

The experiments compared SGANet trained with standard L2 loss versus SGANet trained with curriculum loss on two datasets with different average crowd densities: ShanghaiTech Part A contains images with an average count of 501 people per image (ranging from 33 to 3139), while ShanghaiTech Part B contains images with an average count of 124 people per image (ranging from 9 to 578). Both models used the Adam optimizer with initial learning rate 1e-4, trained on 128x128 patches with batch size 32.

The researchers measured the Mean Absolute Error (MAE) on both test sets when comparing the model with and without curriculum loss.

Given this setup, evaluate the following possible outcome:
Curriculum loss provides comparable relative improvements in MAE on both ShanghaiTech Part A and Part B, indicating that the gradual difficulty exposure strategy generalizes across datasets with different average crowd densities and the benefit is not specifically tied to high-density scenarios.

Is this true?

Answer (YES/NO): NO